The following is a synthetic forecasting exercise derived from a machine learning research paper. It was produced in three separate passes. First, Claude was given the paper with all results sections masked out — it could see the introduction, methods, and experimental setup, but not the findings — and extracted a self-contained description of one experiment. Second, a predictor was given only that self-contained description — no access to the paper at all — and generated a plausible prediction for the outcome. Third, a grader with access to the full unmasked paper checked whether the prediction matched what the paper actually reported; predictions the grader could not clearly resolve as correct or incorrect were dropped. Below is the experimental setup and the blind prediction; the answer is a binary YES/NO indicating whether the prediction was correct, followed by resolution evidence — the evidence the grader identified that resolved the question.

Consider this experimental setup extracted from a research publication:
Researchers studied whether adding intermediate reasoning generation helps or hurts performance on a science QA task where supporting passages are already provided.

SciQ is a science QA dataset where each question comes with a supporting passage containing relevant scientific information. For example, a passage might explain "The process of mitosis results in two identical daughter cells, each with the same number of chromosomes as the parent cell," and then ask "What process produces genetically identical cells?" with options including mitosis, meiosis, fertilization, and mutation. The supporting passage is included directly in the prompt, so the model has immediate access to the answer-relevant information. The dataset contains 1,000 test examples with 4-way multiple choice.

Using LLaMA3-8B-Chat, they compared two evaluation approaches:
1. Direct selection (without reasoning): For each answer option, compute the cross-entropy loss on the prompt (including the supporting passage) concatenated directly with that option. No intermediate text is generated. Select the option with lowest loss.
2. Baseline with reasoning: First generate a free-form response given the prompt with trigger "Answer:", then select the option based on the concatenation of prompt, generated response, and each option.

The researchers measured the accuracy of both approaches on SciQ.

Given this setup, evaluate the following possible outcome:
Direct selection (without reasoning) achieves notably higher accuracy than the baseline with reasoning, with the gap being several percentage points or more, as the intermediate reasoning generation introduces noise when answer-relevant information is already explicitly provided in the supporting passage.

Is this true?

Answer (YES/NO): YES